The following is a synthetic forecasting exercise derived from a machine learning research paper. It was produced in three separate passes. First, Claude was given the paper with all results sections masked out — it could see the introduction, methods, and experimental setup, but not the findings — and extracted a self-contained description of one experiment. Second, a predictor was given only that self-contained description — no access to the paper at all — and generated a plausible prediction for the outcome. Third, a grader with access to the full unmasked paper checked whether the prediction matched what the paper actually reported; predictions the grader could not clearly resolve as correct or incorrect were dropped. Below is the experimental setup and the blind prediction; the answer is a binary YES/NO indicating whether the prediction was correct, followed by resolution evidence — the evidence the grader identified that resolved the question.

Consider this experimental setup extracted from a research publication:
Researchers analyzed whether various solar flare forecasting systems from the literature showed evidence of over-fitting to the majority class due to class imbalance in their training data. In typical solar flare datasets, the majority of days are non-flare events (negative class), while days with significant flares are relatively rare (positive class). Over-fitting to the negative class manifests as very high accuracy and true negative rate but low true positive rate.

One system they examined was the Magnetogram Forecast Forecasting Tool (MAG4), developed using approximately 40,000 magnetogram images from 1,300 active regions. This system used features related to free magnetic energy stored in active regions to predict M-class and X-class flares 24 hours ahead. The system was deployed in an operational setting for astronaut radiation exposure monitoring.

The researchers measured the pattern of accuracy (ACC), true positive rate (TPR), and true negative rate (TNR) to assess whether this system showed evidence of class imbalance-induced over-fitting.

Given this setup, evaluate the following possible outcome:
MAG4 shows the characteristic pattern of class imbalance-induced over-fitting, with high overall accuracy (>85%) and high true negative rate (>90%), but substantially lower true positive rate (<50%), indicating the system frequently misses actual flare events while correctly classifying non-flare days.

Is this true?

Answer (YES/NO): YES